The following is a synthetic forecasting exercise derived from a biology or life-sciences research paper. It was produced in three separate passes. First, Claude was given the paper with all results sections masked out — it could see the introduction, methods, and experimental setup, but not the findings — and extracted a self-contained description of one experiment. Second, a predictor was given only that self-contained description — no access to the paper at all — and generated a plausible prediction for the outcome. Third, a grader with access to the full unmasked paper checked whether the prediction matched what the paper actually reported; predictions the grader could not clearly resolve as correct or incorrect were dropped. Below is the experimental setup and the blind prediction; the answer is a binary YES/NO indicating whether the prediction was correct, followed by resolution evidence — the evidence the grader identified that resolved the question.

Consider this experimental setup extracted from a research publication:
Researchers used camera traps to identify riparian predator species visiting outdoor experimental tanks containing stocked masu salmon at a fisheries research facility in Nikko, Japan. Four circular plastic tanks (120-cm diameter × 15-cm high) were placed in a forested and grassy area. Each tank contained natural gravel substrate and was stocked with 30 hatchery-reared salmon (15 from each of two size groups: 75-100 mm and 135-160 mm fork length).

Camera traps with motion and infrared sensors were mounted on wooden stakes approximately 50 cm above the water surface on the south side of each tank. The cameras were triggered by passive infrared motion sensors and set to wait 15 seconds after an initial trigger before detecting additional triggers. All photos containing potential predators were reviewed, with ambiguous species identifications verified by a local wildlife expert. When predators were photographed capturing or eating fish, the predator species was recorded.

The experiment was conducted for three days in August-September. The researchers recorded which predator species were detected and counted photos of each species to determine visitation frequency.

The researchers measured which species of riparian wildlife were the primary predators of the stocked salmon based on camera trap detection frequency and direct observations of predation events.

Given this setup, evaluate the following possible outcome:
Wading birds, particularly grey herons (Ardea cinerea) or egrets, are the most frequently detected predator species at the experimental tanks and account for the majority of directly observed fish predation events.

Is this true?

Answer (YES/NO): YES